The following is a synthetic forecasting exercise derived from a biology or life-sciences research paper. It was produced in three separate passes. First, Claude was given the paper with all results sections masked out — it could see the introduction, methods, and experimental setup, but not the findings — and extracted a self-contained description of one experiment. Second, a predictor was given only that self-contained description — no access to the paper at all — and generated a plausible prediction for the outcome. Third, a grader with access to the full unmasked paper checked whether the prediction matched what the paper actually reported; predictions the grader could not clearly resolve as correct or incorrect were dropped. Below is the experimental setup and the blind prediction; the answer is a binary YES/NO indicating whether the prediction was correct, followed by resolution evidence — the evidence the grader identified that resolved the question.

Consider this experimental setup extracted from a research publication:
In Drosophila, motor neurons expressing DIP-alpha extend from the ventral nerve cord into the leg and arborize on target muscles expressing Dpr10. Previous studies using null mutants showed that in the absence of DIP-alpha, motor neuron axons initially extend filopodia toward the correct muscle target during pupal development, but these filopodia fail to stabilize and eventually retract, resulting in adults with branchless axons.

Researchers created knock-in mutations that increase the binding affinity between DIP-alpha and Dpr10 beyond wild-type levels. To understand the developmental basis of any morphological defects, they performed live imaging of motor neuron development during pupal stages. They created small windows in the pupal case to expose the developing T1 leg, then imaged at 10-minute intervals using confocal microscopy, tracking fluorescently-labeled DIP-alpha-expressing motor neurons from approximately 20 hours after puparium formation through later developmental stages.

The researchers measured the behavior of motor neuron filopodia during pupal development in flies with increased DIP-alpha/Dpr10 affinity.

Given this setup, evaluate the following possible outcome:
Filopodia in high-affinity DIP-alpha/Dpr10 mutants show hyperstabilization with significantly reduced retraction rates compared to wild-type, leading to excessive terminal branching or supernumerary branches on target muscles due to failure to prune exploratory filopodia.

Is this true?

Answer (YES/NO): NO